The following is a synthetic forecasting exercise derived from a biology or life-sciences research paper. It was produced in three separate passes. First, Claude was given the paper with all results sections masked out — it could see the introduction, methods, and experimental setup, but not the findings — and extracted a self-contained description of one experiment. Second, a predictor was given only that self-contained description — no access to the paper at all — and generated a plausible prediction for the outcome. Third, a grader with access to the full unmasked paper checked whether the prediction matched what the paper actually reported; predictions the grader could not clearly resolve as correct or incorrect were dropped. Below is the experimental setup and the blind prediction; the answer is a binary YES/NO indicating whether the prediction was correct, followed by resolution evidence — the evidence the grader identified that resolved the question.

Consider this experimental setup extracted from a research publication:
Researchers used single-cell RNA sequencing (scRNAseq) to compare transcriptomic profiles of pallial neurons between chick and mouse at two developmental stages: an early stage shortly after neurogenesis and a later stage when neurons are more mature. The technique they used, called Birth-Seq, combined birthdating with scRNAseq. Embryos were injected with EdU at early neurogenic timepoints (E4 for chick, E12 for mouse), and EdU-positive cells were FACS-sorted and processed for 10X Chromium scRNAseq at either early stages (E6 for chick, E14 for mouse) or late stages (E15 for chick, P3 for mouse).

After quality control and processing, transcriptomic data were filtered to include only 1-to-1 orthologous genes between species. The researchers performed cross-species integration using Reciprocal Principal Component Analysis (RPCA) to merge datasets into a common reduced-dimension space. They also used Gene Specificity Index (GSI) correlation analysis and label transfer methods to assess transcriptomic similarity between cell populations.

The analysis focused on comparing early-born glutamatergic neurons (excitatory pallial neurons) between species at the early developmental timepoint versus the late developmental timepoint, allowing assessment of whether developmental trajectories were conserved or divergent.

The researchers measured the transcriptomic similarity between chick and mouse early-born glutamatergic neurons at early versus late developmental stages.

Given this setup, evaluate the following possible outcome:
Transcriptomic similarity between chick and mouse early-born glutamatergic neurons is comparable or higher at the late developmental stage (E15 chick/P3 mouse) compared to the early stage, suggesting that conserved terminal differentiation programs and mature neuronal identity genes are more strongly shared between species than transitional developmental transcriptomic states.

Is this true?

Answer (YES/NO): NO